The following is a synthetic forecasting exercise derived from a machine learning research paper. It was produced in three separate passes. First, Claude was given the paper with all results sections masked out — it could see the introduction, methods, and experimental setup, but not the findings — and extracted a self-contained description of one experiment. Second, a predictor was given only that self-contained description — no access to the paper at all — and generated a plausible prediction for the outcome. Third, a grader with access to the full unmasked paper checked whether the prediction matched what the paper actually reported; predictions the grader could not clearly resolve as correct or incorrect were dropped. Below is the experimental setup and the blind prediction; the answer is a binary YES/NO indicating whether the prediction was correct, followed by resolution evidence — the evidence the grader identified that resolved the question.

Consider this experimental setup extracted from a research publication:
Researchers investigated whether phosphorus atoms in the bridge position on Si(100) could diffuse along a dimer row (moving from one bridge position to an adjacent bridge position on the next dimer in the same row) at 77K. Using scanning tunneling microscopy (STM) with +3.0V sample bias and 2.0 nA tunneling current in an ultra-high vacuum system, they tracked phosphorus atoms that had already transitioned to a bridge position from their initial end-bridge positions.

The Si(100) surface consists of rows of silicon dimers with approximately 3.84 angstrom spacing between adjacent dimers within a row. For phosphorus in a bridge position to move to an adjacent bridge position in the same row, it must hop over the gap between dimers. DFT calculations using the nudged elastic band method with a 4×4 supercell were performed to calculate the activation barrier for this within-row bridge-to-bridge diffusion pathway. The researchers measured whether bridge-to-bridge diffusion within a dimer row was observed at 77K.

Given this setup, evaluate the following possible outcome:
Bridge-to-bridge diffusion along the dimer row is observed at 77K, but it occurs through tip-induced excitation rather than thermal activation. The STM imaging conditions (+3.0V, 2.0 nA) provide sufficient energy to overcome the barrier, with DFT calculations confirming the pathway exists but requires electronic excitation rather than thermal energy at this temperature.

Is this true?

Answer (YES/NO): NO